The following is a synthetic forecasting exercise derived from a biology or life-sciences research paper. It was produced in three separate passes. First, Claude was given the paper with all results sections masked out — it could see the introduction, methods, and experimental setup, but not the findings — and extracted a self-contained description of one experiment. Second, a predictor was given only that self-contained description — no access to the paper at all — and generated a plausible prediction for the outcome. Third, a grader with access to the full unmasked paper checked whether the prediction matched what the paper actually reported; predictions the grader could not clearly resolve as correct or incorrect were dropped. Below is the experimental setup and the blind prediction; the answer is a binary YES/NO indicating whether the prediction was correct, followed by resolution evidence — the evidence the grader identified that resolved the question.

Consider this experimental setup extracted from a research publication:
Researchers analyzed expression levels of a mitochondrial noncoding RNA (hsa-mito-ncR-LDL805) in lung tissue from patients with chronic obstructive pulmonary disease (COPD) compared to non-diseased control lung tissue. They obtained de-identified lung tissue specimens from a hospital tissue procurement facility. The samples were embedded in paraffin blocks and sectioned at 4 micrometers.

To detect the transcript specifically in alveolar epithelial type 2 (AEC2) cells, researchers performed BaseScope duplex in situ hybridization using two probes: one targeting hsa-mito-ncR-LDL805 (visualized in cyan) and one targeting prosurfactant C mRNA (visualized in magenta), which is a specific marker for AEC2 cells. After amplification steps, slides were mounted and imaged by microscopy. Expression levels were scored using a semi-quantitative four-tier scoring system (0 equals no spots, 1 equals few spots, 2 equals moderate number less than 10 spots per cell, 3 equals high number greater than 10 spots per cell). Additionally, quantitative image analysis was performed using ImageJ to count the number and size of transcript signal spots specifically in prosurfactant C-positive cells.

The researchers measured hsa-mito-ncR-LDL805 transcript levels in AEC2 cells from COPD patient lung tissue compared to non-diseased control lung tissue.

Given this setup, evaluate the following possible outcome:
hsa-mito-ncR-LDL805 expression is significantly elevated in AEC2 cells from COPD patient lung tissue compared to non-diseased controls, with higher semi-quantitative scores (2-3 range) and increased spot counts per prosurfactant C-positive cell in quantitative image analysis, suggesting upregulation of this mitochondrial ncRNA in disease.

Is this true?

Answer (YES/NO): NO